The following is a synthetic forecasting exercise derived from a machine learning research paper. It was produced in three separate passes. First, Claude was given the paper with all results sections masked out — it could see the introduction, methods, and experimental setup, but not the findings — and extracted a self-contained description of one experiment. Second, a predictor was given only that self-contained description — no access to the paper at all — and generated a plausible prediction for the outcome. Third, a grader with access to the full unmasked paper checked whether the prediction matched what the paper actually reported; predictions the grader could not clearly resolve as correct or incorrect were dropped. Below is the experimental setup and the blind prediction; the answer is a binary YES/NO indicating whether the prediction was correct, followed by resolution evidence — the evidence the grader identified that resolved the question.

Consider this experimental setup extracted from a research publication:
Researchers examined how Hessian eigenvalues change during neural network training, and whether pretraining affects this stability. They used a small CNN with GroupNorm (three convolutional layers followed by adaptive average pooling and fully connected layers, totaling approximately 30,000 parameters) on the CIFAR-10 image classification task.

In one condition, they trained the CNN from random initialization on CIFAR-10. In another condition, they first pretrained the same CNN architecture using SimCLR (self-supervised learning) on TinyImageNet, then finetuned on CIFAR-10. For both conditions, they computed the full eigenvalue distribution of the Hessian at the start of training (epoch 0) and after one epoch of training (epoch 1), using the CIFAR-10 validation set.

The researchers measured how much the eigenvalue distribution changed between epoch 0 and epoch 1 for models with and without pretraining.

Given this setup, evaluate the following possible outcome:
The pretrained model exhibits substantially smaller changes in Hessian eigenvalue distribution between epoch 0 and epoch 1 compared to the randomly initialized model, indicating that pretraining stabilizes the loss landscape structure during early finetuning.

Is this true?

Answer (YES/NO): YES